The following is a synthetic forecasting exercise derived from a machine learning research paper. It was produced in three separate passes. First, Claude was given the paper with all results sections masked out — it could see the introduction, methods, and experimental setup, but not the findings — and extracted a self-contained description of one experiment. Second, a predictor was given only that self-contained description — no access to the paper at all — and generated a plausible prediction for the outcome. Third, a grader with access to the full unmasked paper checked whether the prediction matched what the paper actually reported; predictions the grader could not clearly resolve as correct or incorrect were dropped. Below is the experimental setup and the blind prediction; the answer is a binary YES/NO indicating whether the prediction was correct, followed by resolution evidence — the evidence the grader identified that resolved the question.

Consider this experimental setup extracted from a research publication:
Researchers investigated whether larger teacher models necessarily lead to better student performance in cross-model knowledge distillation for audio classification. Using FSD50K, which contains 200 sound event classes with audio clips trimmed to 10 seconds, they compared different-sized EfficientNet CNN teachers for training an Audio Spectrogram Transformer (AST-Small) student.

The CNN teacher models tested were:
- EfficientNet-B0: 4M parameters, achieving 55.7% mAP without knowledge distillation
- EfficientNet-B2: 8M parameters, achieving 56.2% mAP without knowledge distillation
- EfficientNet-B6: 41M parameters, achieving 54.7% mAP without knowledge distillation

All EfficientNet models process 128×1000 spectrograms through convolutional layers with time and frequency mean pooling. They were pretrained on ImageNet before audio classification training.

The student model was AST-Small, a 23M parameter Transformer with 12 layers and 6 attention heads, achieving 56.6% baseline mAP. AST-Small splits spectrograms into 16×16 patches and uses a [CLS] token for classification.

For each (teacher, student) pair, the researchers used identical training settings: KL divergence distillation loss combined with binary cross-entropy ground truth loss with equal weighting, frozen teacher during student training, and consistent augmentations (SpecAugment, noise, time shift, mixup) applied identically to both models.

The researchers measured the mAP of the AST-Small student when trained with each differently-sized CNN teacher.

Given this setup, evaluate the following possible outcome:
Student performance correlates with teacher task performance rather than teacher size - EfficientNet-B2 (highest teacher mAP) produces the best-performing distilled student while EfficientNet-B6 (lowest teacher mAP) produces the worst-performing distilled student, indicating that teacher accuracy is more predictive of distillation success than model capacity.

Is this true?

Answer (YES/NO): NO